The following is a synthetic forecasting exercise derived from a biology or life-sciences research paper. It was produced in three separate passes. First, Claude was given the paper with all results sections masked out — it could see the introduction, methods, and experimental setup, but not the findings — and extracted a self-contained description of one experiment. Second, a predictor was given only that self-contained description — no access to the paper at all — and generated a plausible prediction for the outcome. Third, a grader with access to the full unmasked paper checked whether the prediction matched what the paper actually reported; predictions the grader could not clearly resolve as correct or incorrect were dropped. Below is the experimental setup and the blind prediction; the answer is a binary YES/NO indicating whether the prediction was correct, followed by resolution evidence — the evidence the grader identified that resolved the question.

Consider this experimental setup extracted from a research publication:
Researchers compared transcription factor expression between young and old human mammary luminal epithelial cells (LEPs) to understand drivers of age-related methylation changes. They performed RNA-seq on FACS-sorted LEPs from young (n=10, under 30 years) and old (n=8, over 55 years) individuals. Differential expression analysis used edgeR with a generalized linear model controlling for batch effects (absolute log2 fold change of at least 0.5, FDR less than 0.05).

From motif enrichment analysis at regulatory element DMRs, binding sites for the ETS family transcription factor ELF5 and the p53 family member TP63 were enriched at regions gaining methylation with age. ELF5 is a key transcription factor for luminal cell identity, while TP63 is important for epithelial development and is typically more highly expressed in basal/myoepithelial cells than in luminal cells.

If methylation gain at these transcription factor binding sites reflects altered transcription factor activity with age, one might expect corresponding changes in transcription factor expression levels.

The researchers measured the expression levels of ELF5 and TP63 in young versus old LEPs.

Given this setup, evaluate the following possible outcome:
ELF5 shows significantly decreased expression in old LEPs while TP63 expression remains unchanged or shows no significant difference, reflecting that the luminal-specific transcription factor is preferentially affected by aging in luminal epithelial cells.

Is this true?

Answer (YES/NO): NO